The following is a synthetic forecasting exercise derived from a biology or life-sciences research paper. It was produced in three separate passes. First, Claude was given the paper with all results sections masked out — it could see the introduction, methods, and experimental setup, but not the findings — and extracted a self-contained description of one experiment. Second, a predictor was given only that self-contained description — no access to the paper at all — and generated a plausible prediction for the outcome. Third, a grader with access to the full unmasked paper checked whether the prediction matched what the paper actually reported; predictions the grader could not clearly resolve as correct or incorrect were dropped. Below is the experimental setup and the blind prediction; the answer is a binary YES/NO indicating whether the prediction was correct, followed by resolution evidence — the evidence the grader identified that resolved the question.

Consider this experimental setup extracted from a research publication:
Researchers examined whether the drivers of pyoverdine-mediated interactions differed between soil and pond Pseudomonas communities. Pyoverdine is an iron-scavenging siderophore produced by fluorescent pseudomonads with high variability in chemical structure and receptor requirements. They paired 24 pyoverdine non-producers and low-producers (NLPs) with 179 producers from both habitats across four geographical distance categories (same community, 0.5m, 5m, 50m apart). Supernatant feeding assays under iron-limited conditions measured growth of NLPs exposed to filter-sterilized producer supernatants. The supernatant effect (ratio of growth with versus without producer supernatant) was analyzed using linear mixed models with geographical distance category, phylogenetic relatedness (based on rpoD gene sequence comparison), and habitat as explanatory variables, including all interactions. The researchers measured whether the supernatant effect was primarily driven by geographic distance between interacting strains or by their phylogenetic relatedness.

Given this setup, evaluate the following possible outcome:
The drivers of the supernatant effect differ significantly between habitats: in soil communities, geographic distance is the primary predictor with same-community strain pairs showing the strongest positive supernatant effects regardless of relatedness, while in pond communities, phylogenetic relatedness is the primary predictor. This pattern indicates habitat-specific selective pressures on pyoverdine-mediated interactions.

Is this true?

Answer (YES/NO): NO